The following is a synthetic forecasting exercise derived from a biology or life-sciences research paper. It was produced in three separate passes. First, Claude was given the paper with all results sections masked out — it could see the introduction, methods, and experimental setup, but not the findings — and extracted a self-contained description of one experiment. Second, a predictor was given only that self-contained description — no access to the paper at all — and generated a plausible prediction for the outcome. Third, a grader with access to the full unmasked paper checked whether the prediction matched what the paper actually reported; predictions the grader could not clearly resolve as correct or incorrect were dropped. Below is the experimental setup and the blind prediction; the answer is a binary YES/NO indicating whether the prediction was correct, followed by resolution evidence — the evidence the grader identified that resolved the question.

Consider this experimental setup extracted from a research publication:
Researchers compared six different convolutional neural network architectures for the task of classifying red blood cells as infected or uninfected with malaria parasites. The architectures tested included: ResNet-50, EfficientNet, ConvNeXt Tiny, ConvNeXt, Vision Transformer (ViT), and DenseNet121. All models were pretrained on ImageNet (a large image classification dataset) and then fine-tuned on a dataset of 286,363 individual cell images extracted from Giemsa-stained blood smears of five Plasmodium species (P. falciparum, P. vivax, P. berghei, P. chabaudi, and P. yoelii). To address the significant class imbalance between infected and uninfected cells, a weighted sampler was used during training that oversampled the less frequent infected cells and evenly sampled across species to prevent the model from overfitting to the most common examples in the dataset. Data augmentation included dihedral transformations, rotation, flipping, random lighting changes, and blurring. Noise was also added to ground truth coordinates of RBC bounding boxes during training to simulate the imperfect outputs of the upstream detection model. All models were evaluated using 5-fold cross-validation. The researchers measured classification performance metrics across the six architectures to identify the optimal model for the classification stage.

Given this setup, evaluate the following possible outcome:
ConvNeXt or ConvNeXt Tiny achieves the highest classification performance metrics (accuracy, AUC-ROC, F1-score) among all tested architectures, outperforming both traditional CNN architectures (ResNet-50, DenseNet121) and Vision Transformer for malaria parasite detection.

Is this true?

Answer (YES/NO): NO